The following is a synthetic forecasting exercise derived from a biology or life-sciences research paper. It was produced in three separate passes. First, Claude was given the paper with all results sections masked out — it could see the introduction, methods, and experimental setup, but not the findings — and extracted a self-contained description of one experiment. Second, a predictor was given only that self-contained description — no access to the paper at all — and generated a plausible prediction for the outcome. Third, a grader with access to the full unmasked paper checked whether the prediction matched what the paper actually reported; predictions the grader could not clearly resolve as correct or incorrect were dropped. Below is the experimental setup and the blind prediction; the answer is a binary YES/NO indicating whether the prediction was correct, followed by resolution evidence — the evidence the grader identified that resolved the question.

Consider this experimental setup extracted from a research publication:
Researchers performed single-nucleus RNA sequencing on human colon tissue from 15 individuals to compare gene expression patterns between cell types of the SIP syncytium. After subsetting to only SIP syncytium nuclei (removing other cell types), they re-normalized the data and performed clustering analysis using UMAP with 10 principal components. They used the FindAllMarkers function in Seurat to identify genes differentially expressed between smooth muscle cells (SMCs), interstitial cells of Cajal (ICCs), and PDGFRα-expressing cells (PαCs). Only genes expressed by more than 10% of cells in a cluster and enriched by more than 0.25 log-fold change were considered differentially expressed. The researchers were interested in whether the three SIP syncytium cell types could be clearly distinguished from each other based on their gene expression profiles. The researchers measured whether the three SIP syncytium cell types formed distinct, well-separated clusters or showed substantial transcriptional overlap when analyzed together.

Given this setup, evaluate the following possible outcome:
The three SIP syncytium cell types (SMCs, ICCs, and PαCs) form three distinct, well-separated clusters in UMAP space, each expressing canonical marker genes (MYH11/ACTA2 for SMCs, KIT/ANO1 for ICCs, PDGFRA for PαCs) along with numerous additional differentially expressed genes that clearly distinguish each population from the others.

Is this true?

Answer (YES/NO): YES